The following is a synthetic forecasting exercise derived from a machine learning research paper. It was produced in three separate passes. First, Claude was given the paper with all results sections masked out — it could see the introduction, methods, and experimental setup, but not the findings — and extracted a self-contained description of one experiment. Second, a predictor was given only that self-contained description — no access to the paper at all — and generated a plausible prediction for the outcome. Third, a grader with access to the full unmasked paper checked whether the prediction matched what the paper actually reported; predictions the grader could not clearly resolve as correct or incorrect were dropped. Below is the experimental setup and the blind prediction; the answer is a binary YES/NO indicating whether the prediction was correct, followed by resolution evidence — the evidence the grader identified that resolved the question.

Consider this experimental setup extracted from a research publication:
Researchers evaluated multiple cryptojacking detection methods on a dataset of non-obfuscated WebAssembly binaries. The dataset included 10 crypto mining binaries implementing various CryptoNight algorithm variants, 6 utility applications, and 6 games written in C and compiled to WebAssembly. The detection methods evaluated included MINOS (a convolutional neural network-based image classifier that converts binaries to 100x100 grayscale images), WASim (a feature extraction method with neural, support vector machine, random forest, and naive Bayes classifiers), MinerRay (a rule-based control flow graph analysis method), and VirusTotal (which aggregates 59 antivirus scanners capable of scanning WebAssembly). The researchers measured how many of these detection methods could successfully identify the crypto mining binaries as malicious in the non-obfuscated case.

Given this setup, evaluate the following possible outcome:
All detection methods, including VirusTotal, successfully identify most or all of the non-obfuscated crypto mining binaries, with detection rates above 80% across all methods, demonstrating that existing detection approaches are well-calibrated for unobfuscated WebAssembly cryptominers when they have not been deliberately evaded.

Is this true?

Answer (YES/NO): NO